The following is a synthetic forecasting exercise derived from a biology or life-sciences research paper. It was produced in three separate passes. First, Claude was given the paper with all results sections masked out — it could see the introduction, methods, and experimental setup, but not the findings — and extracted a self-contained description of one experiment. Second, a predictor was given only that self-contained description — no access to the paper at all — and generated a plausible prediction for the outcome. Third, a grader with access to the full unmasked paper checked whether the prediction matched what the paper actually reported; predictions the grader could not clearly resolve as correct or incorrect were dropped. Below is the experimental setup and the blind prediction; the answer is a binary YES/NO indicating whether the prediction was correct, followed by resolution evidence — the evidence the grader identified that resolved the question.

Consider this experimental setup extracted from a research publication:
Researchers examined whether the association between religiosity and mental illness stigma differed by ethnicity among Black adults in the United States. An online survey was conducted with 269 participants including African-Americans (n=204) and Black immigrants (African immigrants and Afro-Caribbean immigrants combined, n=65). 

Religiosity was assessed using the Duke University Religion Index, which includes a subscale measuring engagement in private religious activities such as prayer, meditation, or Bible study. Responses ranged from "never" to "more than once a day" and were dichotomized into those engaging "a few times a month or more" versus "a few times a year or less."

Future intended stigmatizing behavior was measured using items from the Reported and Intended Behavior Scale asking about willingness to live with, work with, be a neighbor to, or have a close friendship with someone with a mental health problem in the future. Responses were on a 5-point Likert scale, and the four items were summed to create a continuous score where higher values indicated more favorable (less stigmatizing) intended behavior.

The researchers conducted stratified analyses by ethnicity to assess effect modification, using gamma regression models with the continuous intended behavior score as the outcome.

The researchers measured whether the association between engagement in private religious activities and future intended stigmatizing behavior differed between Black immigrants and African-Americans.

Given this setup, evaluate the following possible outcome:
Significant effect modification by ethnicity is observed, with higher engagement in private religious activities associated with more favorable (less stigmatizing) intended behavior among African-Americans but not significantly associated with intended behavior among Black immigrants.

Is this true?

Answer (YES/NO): NO